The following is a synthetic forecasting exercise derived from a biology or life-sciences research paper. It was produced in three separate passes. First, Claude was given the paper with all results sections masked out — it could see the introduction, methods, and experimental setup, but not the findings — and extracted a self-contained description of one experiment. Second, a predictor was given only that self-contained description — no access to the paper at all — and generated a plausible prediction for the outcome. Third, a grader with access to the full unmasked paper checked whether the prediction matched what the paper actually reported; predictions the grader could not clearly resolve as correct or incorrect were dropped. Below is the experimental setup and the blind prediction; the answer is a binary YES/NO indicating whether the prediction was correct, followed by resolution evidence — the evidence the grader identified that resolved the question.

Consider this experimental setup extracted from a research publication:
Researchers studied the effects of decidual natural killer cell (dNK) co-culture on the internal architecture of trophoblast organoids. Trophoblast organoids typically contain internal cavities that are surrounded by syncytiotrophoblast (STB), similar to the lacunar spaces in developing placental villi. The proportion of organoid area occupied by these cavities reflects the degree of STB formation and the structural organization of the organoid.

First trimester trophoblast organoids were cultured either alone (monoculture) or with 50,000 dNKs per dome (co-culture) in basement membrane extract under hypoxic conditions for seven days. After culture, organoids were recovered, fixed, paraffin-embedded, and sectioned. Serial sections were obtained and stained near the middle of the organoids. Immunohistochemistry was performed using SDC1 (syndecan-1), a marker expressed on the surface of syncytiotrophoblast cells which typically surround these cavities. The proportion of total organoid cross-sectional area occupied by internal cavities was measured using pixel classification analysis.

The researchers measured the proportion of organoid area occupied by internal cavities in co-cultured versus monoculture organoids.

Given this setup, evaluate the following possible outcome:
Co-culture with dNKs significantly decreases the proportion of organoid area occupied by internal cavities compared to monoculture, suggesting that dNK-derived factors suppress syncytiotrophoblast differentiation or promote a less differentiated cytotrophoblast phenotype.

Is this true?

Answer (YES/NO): NO